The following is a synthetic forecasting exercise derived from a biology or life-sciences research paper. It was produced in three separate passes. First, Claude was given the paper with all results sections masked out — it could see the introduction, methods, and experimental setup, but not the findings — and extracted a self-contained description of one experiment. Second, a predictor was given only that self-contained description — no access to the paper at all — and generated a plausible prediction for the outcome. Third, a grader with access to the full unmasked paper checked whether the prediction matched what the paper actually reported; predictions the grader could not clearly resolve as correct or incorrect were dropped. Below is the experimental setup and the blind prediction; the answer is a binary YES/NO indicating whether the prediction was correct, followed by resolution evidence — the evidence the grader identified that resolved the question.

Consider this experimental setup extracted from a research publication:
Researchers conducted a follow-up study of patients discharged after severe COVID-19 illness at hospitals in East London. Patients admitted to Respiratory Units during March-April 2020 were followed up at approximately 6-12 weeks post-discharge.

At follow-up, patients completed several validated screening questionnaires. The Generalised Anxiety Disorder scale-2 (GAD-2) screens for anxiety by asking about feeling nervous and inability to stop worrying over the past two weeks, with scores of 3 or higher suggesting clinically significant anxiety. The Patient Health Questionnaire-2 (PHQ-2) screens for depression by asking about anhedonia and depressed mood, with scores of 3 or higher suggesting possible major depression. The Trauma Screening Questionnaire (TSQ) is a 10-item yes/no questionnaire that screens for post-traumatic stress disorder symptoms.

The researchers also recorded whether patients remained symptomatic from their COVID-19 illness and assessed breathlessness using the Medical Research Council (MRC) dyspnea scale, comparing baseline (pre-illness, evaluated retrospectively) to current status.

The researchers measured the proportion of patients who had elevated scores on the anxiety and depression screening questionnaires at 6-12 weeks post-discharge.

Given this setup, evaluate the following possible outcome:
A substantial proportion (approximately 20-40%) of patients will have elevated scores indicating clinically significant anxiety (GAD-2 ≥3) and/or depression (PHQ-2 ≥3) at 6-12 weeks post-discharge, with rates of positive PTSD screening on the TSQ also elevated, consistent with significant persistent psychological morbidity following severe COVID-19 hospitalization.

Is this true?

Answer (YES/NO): NO